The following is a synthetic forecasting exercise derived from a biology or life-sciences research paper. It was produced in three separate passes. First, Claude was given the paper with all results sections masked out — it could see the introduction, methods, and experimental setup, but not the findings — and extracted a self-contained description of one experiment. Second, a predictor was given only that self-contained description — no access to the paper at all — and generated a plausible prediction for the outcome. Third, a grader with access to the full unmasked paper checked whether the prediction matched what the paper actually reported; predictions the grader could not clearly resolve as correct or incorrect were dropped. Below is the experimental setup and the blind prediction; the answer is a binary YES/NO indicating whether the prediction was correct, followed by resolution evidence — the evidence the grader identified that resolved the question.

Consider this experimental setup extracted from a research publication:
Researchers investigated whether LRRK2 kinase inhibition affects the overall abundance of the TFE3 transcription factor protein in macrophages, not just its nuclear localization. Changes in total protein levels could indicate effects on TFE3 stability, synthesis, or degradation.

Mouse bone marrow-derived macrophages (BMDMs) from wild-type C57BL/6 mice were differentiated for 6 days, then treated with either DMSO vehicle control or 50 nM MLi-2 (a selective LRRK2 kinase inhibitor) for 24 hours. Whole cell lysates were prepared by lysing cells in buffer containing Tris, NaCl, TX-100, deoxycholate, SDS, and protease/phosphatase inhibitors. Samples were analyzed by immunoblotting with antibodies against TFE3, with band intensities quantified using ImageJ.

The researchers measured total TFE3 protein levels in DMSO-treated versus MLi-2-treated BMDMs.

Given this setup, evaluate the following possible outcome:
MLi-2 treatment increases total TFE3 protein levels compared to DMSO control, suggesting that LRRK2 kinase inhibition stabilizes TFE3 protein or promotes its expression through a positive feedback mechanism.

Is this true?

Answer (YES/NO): YES